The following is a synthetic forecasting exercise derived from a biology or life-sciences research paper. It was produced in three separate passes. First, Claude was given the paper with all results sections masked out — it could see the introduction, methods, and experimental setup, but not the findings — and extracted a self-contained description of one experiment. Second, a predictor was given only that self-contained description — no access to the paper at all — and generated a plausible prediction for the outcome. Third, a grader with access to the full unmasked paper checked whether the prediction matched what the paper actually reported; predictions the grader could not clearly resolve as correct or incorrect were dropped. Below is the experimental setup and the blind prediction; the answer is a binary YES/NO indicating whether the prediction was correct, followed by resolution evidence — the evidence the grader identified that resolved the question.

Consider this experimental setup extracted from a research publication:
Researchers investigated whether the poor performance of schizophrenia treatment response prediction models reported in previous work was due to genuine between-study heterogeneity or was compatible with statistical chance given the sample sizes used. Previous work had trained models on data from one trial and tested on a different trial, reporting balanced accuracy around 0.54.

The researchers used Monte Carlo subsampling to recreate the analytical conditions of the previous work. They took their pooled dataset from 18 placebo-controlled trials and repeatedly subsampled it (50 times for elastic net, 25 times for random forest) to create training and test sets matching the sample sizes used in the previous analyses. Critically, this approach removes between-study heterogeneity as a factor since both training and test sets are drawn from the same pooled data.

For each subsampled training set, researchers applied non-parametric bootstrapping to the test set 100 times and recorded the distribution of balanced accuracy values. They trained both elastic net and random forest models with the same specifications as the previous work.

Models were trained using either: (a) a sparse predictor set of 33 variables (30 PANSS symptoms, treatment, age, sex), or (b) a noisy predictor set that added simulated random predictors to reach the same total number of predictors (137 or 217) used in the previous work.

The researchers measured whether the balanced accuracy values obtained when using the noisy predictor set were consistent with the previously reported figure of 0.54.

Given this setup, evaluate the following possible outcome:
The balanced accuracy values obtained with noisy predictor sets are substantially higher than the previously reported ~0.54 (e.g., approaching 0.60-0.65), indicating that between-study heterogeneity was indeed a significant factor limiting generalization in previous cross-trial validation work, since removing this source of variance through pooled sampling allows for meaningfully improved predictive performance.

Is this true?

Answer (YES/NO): NO